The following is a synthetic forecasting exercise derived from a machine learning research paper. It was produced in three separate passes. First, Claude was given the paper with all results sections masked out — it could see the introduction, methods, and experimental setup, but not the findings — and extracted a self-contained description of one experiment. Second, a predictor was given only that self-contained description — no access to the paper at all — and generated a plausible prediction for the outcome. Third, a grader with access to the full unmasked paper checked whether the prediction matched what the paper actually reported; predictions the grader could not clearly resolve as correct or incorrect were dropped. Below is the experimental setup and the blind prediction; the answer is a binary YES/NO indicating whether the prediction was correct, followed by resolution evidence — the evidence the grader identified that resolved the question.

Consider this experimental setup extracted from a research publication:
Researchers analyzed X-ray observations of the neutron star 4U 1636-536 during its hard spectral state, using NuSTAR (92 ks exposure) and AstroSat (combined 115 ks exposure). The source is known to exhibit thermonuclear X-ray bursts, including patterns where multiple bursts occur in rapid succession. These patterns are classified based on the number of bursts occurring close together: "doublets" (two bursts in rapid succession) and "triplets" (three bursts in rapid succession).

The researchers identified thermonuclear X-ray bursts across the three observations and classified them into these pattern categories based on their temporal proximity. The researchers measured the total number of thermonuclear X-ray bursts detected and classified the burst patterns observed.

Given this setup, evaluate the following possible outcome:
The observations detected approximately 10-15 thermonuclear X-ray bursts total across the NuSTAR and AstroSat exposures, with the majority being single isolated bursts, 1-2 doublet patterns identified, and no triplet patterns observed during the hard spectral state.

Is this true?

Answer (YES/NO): NO